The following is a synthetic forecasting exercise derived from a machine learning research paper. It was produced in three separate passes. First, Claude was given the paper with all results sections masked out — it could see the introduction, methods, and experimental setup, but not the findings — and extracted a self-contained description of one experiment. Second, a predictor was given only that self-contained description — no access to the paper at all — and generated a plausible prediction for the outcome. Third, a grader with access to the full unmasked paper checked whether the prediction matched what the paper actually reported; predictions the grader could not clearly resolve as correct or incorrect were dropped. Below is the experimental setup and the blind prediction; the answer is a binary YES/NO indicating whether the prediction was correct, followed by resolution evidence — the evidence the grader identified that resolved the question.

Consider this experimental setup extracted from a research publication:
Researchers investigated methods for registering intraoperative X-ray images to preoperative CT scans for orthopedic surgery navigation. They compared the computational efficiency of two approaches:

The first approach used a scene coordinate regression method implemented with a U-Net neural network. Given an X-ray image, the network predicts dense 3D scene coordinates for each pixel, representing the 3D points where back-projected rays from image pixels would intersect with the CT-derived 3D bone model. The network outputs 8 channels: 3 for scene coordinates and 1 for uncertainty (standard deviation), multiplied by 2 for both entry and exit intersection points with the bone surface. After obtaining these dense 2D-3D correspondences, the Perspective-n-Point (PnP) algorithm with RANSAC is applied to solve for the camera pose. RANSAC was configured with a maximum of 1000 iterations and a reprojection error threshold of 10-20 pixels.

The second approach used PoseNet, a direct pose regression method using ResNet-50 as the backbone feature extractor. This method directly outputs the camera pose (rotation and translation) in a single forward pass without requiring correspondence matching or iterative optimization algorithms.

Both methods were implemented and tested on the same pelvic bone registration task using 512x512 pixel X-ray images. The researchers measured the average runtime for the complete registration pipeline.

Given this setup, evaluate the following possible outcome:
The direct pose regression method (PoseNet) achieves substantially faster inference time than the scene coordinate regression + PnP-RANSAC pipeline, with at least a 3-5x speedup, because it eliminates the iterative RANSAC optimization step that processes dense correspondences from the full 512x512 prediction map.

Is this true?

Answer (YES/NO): YES